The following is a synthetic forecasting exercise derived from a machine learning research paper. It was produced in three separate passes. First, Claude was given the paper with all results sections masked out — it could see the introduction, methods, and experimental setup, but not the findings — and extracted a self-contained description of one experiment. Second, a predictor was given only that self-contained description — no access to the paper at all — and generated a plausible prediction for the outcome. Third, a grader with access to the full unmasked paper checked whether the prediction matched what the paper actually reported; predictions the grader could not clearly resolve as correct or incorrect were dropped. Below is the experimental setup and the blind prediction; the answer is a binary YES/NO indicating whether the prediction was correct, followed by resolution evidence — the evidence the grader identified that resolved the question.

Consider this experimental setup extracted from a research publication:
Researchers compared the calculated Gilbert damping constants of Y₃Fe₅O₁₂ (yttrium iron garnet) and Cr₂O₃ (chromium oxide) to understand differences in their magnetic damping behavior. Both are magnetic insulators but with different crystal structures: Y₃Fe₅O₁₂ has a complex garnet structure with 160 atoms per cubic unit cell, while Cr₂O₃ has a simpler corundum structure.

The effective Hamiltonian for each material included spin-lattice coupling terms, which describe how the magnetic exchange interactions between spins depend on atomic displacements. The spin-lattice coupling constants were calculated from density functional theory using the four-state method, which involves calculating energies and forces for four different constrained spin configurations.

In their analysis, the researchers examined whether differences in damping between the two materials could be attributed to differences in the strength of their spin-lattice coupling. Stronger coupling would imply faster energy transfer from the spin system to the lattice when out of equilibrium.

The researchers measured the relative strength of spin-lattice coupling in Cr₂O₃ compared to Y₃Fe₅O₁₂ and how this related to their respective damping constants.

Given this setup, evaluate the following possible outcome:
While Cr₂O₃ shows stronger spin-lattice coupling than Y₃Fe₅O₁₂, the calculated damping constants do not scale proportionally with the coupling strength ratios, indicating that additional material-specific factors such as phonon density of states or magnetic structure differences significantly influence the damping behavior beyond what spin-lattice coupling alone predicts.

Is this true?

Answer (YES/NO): NO